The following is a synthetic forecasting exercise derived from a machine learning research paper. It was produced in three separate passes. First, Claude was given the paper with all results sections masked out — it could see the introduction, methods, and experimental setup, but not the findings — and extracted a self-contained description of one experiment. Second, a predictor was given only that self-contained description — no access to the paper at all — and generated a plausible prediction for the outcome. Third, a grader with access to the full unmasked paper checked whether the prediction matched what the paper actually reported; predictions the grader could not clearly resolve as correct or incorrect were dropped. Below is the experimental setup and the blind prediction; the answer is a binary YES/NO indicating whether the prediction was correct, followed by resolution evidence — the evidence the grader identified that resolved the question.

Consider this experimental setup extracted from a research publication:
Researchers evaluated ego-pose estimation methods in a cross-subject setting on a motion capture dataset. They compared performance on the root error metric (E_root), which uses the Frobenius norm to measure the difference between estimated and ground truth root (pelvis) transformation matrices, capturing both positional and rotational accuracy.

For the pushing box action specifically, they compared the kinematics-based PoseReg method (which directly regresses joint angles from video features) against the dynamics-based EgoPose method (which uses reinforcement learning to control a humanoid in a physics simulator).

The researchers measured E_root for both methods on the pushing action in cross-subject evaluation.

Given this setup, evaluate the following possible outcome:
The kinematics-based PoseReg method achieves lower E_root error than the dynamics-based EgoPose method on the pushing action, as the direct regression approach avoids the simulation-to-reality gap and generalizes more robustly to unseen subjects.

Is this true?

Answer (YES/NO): YES